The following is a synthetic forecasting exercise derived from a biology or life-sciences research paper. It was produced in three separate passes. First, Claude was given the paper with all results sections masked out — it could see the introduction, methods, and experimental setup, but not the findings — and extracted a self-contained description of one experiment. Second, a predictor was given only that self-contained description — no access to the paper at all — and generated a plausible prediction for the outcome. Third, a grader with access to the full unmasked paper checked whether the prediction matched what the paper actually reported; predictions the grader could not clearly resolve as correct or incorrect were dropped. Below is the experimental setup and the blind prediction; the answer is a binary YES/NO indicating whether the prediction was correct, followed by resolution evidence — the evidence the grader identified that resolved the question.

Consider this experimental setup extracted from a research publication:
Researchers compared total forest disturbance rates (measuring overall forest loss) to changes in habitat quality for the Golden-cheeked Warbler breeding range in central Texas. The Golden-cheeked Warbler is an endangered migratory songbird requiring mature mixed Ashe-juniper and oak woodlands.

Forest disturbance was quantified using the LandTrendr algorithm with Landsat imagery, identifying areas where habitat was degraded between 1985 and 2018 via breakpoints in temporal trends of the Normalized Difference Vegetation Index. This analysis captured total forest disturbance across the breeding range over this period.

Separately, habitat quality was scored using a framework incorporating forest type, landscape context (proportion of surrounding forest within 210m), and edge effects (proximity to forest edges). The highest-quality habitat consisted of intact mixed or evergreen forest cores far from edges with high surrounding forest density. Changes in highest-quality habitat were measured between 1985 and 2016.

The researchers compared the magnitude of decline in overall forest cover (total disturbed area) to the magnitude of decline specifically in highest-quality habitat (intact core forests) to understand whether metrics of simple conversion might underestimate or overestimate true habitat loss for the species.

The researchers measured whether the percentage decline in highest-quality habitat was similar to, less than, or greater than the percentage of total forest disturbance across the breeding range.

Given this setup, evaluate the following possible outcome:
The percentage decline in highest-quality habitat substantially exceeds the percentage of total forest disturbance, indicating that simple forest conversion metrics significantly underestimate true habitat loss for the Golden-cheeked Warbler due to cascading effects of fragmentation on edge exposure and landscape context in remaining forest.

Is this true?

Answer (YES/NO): YES